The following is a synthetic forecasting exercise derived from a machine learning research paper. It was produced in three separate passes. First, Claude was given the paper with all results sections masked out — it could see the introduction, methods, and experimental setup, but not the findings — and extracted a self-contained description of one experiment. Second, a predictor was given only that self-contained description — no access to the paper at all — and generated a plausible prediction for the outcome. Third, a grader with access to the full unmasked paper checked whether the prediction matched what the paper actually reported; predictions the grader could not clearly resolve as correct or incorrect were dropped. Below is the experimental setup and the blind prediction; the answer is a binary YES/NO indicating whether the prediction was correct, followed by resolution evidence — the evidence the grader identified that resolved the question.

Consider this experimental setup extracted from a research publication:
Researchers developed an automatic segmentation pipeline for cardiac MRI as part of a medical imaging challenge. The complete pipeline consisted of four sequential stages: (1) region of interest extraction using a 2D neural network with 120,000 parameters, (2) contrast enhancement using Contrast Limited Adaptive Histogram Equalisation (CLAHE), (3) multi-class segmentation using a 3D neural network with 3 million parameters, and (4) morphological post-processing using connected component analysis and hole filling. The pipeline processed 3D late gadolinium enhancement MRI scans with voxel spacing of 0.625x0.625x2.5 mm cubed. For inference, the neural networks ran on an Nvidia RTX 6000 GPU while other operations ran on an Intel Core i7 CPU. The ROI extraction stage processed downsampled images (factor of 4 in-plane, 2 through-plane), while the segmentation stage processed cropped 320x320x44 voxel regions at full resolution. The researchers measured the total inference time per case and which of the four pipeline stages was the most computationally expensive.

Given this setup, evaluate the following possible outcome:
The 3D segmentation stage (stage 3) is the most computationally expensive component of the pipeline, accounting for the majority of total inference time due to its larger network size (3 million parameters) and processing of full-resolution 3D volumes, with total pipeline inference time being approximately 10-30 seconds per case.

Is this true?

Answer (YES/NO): YES